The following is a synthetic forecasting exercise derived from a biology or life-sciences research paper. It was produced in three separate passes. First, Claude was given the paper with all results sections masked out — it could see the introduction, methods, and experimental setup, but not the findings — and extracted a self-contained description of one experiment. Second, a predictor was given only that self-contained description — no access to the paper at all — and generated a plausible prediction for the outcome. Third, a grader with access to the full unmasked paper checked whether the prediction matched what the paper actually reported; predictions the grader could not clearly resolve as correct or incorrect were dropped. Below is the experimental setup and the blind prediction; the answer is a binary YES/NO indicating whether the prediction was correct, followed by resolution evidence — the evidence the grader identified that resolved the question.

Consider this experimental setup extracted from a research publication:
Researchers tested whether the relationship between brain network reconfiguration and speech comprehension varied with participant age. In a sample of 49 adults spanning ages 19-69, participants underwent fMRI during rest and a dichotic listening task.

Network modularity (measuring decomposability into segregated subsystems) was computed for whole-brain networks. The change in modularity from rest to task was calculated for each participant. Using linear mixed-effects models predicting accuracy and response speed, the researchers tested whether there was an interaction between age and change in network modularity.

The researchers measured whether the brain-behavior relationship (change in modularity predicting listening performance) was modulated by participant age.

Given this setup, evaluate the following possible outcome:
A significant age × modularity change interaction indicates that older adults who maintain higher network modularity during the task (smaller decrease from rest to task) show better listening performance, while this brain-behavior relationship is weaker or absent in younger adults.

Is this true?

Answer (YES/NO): NO